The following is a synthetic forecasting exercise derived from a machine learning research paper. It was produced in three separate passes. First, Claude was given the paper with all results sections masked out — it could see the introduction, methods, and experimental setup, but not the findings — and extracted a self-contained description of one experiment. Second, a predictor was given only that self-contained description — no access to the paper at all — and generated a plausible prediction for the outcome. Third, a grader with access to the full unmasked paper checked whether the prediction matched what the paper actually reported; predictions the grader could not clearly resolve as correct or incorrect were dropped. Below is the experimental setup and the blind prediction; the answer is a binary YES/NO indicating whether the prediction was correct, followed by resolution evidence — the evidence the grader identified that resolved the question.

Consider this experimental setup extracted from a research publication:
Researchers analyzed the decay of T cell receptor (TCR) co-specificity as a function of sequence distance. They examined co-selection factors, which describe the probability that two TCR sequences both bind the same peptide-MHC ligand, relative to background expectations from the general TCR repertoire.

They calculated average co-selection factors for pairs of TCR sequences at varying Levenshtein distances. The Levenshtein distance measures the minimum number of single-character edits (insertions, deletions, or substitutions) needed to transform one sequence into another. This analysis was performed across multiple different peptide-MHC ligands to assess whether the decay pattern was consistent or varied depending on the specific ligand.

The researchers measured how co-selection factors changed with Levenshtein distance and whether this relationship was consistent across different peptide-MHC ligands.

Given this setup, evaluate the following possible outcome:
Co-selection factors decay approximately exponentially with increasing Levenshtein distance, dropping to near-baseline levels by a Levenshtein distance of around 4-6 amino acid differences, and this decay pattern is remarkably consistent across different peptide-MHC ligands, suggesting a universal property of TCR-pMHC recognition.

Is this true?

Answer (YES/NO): YES